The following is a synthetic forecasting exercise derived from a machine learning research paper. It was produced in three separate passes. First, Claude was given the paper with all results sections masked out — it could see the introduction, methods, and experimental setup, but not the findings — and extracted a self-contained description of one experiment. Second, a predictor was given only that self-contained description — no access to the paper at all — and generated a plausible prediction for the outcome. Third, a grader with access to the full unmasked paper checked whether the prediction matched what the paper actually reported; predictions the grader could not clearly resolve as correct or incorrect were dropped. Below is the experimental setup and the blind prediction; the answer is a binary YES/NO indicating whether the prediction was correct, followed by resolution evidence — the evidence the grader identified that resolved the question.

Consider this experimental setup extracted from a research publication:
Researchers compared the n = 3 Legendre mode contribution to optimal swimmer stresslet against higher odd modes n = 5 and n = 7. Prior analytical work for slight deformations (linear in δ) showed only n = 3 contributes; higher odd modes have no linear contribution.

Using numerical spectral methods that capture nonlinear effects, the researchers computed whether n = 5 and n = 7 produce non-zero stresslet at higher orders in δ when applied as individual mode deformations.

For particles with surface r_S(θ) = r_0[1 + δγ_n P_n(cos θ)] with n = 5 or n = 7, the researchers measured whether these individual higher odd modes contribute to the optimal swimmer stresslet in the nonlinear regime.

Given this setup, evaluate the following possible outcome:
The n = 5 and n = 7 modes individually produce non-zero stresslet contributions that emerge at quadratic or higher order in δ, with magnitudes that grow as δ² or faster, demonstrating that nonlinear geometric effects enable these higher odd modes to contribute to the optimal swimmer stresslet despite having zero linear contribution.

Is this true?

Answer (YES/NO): YES